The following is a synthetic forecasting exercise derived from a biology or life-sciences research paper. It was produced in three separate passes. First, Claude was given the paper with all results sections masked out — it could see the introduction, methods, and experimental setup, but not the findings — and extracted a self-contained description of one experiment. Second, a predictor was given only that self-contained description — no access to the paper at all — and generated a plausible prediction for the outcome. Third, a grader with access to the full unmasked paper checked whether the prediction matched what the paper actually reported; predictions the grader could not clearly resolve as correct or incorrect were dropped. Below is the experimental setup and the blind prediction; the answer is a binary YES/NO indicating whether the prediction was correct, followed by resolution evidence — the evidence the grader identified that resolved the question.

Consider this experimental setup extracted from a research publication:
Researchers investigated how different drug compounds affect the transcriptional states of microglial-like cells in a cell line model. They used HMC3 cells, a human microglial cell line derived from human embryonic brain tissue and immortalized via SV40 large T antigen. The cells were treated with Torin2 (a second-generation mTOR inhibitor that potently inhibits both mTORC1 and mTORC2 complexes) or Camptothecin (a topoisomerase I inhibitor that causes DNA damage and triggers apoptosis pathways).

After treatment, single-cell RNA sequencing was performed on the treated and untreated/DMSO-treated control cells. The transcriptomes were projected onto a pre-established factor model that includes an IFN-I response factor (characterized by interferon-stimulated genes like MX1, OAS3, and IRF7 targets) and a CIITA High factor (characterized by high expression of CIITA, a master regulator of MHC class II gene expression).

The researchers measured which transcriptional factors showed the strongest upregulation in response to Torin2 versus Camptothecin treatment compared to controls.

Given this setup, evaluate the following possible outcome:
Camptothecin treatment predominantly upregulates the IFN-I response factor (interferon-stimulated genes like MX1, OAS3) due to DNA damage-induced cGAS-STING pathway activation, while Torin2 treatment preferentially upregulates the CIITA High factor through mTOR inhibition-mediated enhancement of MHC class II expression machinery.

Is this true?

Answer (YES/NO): NO